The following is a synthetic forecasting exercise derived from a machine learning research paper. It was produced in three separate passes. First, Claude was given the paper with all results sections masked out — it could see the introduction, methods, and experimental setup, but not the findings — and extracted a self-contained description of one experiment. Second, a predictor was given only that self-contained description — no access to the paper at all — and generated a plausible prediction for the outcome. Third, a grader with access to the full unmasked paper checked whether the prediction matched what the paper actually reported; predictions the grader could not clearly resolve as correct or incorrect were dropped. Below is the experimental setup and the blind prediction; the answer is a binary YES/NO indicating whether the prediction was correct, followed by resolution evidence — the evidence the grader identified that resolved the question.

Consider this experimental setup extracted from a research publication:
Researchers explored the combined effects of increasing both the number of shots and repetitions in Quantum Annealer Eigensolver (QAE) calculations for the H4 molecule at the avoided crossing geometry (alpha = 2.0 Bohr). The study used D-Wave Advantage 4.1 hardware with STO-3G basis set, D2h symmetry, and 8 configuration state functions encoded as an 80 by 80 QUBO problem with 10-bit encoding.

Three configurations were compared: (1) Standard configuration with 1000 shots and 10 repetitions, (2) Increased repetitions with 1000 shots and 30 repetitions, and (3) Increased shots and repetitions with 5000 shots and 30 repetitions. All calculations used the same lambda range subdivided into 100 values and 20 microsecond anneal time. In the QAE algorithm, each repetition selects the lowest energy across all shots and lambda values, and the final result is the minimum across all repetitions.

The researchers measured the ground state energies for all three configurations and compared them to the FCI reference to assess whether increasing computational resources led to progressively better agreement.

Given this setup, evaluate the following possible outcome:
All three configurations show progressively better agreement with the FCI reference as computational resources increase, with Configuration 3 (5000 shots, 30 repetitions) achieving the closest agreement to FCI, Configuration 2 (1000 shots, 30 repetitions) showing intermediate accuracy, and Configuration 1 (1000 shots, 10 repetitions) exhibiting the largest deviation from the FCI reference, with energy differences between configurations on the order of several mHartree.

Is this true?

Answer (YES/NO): YES